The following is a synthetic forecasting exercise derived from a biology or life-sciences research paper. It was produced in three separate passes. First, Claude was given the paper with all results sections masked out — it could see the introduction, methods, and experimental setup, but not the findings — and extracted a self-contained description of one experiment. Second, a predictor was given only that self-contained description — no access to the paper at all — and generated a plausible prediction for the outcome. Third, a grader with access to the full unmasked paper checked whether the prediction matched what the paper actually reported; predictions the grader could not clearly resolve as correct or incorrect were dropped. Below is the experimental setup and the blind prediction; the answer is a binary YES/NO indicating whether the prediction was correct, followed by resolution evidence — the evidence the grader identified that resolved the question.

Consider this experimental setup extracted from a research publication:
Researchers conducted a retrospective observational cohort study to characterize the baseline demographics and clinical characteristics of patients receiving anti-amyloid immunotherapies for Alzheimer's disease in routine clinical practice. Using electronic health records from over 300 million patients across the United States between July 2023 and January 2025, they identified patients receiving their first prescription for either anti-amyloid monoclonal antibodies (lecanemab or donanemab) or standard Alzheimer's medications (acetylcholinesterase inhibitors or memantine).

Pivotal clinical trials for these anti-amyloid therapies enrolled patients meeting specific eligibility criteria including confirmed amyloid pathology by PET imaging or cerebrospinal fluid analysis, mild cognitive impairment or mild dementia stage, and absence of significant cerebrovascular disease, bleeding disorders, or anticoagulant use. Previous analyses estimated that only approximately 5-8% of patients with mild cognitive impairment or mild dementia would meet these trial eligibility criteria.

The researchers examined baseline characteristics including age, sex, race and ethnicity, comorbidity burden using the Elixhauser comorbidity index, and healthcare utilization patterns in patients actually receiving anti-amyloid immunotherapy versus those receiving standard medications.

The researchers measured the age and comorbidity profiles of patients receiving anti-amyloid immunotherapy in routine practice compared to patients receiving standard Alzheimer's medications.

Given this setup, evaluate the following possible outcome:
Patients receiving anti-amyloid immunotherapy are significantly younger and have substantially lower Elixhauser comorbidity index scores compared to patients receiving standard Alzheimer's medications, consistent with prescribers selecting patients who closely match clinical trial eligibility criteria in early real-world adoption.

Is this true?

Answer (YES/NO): YES